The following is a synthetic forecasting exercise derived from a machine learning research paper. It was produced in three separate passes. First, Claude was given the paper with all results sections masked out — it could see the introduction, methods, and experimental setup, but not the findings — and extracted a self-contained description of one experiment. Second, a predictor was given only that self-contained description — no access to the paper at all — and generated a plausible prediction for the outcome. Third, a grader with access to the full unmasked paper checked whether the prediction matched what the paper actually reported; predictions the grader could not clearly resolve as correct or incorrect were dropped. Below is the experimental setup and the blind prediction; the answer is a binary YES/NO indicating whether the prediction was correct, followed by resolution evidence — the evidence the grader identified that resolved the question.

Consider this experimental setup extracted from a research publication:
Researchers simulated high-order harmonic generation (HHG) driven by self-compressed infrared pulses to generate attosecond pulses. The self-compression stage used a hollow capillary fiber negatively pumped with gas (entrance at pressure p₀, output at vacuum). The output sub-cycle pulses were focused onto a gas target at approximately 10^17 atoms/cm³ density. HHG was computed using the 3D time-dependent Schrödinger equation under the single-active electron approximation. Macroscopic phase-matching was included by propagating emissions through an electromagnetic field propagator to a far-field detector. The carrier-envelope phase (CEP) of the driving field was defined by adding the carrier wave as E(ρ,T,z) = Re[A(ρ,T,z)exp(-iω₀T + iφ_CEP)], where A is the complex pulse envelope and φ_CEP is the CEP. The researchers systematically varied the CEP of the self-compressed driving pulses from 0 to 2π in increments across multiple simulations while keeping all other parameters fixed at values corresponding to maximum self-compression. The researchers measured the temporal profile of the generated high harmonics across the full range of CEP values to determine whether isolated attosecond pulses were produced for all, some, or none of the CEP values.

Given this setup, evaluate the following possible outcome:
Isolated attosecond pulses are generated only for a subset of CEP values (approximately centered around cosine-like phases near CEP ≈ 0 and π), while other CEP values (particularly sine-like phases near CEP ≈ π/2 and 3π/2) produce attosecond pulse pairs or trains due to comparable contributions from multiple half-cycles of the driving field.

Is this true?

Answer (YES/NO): NO